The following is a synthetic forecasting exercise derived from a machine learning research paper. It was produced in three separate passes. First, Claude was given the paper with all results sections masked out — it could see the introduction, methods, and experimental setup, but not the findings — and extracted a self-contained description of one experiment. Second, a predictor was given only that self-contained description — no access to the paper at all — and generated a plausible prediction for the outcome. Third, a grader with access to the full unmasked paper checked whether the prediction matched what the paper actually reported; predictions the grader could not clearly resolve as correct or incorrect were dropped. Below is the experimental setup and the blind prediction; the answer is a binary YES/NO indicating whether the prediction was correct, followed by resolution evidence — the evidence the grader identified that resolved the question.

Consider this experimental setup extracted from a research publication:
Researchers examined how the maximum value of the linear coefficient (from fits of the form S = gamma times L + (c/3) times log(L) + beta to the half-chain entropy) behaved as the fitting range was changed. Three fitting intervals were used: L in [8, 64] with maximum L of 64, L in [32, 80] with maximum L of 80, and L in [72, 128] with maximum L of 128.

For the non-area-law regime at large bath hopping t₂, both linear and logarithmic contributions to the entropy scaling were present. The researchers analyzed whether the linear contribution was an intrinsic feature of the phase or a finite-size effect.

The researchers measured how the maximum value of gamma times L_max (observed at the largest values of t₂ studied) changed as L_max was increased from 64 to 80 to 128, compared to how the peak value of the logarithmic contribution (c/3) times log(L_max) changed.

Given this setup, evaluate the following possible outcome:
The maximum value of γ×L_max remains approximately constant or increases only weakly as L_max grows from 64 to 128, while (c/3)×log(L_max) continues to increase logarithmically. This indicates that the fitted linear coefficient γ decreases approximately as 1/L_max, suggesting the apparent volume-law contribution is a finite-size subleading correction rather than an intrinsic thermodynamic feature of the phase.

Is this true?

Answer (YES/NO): YES